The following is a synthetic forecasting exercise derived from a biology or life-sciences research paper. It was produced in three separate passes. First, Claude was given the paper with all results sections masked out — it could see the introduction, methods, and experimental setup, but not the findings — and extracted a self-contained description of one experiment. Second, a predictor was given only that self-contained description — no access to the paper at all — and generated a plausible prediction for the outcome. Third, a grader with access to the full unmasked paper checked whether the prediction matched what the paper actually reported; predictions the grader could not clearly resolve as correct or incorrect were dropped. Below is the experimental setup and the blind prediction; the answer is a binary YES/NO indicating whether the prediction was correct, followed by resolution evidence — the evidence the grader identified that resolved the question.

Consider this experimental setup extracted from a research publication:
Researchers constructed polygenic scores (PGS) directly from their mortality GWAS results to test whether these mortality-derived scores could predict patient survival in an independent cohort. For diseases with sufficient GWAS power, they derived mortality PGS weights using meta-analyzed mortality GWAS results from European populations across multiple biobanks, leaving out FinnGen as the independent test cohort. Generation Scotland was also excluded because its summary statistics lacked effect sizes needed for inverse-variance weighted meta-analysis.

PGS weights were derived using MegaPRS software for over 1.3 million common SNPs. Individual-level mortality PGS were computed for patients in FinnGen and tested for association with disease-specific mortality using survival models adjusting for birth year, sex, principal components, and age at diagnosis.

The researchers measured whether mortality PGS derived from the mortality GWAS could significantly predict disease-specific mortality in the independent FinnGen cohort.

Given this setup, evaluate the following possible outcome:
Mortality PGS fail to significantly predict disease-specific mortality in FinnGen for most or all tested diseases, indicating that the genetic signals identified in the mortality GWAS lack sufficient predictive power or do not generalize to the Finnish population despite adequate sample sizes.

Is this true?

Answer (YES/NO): YES